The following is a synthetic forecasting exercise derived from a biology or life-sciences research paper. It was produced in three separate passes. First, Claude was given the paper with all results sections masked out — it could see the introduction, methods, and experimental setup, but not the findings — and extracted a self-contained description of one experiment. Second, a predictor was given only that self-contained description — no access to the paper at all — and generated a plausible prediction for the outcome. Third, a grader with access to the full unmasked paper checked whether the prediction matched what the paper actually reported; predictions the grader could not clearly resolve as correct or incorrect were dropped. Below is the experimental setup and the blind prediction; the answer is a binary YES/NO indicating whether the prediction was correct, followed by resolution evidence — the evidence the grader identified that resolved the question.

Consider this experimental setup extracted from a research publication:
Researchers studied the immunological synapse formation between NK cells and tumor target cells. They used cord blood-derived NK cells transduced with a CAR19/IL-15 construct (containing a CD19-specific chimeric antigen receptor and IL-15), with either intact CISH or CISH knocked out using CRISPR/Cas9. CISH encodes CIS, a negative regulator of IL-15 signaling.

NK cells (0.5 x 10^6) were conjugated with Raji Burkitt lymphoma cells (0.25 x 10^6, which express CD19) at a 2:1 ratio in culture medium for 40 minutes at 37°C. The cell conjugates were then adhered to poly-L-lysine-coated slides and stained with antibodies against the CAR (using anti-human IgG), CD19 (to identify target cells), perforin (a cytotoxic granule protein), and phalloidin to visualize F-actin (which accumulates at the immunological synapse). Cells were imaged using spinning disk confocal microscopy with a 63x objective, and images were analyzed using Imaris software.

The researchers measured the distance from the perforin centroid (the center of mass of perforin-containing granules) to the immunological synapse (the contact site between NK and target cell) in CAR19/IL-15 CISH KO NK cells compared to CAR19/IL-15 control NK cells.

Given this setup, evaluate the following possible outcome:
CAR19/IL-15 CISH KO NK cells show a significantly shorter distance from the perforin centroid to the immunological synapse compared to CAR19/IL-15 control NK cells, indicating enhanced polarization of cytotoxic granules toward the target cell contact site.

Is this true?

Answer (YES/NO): YES